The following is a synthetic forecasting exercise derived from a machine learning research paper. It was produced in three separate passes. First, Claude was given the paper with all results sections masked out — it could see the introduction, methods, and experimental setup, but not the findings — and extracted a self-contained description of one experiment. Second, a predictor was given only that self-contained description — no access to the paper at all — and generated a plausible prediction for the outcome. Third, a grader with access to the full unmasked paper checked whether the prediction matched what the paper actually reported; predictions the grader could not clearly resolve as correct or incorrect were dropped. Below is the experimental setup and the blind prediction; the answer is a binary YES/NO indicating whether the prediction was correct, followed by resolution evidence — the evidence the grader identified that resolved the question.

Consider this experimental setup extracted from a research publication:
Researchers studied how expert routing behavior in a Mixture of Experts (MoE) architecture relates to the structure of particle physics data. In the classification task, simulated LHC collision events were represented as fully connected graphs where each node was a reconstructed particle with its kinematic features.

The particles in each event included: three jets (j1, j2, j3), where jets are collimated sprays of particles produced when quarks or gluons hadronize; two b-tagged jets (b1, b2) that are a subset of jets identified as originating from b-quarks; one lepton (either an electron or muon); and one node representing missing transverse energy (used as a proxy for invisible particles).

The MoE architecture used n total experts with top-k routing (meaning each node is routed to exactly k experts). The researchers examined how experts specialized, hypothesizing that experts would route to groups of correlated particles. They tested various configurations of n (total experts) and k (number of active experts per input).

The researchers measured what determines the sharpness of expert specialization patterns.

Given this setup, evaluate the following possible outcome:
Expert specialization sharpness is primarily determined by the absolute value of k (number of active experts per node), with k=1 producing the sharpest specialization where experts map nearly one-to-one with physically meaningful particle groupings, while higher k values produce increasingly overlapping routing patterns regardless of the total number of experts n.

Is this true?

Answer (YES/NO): NO